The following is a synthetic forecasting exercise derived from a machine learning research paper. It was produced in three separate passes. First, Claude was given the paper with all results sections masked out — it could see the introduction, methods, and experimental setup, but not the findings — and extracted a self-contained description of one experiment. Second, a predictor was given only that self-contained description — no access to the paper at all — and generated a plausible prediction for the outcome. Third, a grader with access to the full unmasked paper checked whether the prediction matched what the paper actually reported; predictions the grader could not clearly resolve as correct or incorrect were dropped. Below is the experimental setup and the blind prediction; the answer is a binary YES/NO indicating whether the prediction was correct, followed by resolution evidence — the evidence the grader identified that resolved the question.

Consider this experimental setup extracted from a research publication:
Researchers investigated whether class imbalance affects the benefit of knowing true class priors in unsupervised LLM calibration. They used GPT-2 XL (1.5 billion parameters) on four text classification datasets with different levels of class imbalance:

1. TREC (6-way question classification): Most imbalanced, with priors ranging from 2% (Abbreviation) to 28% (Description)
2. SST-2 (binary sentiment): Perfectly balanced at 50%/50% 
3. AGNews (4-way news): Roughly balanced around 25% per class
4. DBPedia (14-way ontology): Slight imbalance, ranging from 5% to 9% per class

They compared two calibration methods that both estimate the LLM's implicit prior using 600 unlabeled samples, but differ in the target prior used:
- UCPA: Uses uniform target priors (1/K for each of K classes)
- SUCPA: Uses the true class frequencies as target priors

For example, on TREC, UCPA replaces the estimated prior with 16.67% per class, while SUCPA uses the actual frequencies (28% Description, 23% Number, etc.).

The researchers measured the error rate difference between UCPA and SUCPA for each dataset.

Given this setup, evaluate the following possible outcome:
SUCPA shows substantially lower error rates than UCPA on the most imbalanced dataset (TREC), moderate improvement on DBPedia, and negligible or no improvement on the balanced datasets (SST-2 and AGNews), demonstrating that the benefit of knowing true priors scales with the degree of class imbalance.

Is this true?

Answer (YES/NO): NO